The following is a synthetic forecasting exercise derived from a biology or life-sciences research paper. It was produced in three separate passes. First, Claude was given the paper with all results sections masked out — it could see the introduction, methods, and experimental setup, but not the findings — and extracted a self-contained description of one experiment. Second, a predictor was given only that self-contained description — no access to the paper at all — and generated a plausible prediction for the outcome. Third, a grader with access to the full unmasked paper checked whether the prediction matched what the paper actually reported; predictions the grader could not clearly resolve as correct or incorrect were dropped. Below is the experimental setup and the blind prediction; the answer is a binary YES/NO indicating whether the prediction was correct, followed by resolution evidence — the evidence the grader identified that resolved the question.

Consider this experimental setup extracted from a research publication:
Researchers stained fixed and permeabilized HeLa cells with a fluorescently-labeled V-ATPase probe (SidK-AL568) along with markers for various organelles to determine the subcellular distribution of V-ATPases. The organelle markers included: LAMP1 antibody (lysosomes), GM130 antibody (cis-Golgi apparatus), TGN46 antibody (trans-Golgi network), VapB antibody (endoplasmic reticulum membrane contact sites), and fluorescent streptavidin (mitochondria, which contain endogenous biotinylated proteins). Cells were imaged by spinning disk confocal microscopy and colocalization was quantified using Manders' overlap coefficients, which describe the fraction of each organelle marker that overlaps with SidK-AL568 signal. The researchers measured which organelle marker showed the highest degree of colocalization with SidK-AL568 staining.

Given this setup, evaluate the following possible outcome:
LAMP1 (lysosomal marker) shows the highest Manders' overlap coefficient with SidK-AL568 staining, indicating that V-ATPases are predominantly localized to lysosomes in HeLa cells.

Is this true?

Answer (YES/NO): NO